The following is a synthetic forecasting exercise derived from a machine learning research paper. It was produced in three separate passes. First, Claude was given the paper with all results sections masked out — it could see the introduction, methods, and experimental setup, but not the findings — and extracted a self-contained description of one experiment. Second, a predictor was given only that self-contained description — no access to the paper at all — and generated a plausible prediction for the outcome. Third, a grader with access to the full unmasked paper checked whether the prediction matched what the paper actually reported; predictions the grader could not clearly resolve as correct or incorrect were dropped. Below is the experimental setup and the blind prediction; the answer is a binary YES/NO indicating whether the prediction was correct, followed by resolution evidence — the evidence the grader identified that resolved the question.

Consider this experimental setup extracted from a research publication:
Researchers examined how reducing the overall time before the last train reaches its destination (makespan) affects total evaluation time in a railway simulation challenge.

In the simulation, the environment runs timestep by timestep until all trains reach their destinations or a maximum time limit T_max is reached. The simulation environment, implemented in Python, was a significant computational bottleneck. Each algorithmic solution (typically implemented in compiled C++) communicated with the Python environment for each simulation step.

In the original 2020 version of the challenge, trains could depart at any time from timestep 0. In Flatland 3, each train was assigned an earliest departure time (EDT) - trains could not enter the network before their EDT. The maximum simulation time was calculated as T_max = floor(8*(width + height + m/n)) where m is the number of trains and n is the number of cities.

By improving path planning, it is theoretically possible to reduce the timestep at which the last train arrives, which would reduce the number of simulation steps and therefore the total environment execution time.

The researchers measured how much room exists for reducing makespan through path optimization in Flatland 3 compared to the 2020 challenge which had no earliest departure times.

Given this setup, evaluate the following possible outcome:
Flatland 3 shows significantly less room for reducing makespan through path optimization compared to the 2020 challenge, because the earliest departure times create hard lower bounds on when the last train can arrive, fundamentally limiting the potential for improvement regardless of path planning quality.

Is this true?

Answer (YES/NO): YES